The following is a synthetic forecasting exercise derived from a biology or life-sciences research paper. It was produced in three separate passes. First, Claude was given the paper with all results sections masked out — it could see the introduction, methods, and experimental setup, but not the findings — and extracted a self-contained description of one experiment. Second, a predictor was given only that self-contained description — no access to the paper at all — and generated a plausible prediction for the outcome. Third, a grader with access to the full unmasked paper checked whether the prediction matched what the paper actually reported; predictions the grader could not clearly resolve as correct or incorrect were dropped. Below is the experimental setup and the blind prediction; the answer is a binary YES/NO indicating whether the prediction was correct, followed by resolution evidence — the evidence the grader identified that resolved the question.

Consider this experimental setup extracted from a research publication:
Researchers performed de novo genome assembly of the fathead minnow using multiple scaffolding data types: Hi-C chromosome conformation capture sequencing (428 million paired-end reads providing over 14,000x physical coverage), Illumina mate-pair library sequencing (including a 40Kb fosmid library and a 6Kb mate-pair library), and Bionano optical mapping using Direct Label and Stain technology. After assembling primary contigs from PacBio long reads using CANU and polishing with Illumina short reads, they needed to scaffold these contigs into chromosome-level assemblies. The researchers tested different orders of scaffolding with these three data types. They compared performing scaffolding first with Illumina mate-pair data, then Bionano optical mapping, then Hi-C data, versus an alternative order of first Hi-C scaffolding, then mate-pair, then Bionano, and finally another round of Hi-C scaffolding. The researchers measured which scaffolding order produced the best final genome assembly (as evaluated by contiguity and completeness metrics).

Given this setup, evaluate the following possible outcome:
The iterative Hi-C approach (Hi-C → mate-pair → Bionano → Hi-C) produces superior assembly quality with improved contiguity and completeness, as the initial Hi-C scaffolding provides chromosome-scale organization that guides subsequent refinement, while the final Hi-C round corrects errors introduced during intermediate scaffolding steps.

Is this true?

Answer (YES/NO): NO